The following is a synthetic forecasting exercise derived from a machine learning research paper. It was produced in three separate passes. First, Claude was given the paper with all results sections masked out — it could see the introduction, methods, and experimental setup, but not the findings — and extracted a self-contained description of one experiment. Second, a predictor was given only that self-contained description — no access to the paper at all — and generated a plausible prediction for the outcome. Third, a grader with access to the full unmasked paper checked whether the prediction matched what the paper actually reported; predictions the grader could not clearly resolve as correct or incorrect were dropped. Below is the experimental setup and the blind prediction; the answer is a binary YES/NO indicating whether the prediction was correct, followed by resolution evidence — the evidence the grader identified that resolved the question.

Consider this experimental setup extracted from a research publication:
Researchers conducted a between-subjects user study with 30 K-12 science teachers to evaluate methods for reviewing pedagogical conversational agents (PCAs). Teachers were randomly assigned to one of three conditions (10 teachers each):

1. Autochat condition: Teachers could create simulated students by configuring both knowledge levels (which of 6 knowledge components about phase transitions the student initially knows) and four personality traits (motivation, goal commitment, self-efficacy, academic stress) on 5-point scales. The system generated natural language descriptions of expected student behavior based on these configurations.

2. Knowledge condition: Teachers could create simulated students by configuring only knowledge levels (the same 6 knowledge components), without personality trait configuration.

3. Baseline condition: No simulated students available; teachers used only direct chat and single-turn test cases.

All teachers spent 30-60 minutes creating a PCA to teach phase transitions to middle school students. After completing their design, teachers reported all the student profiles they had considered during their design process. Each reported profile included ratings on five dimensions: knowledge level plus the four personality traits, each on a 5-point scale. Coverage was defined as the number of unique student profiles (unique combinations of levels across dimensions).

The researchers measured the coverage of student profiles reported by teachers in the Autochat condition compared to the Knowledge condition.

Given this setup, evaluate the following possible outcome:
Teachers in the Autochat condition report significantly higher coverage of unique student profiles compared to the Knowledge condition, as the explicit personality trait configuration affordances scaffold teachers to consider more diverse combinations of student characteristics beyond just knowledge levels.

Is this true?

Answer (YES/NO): YES